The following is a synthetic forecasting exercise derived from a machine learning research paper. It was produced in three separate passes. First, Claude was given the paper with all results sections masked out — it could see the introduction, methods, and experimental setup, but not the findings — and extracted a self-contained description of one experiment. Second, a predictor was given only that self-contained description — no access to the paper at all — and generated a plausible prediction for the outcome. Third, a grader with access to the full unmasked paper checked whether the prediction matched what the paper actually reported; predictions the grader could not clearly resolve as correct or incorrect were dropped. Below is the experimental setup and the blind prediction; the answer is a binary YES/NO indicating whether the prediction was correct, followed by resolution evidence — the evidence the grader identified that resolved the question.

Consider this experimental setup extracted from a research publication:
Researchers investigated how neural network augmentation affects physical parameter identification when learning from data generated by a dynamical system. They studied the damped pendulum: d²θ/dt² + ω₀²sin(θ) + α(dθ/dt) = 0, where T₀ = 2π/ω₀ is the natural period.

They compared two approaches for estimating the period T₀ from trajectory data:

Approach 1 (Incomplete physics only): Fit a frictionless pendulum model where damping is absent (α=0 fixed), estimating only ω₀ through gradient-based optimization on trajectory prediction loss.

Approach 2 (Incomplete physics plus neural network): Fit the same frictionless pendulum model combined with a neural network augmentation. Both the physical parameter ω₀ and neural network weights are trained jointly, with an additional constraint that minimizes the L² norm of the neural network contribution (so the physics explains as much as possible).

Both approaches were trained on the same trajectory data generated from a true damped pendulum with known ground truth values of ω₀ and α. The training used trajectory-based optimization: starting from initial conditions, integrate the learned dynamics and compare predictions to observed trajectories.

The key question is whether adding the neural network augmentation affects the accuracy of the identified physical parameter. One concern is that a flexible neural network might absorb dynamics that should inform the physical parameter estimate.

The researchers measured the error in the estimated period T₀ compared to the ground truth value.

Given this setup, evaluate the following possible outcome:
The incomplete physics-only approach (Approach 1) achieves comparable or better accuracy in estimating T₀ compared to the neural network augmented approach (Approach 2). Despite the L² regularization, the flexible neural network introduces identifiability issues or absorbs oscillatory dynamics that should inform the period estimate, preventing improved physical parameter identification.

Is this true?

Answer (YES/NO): NO